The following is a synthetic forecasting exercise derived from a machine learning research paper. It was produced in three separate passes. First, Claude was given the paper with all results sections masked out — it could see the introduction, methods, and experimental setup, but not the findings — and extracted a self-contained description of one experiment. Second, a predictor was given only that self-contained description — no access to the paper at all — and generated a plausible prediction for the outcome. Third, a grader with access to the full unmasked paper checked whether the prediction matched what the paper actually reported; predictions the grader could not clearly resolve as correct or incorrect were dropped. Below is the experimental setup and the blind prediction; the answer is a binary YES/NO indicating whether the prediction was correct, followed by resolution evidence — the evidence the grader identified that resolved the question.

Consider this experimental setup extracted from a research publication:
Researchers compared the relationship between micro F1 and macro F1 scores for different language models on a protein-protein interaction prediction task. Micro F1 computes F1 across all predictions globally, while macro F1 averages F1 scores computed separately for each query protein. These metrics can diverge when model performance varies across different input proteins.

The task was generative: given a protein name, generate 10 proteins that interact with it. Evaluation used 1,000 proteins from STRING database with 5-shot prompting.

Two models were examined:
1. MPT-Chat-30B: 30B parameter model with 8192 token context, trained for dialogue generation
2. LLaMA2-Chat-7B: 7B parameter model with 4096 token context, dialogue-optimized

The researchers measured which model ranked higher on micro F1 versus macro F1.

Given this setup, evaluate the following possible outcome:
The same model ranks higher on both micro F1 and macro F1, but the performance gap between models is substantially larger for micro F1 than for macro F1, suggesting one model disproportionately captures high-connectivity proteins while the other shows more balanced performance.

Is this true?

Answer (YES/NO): NO